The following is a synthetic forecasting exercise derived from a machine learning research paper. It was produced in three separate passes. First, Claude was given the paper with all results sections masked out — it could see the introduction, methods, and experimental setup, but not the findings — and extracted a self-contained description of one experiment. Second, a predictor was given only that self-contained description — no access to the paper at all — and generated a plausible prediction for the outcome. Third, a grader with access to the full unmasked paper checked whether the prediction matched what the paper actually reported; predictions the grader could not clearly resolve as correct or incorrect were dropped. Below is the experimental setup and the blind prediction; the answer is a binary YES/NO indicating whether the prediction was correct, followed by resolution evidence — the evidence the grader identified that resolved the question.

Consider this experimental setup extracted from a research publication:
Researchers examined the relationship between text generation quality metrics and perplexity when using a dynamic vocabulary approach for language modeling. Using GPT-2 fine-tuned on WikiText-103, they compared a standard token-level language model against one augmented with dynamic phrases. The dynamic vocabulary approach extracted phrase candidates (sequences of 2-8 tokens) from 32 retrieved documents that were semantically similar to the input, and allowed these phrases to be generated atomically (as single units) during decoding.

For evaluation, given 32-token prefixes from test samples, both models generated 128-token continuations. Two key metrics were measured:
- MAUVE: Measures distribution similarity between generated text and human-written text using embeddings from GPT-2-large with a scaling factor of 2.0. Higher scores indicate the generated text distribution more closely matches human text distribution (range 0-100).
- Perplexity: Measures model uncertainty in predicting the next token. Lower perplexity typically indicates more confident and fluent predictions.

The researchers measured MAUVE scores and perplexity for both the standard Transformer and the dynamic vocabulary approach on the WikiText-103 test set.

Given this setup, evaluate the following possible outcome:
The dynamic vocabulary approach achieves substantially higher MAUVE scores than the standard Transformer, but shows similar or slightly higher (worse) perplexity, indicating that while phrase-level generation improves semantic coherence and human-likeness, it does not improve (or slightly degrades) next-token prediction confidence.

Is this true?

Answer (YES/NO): NO